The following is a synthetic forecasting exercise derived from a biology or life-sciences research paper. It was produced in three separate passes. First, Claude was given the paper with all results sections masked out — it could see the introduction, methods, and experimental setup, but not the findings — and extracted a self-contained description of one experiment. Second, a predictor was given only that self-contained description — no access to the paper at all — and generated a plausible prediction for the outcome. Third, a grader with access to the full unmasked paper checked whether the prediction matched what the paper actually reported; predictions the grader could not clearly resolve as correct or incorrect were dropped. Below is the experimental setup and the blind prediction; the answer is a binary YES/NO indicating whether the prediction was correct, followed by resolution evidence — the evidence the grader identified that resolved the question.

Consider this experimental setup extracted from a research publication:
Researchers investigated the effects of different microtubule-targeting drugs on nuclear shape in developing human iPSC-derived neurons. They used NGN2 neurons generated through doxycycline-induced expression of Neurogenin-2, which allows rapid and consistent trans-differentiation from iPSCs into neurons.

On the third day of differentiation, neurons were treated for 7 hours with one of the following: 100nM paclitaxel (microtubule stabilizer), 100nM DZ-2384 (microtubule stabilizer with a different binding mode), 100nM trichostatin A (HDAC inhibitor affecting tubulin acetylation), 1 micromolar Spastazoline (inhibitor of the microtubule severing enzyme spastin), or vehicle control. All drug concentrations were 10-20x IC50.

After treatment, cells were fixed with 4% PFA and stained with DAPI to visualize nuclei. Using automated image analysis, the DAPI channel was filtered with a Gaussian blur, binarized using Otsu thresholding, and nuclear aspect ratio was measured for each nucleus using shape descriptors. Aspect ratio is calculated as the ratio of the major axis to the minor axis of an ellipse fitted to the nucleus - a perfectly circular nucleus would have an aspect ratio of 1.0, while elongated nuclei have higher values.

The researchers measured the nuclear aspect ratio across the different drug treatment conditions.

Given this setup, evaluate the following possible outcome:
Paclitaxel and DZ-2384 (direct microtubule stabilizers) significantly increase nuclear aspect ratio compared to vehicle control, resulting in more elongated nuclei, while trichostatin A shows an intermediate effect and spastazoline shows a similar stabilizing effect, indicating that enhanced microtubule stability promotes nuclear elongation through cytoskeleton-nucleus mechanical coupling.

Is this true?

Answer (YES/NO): NO